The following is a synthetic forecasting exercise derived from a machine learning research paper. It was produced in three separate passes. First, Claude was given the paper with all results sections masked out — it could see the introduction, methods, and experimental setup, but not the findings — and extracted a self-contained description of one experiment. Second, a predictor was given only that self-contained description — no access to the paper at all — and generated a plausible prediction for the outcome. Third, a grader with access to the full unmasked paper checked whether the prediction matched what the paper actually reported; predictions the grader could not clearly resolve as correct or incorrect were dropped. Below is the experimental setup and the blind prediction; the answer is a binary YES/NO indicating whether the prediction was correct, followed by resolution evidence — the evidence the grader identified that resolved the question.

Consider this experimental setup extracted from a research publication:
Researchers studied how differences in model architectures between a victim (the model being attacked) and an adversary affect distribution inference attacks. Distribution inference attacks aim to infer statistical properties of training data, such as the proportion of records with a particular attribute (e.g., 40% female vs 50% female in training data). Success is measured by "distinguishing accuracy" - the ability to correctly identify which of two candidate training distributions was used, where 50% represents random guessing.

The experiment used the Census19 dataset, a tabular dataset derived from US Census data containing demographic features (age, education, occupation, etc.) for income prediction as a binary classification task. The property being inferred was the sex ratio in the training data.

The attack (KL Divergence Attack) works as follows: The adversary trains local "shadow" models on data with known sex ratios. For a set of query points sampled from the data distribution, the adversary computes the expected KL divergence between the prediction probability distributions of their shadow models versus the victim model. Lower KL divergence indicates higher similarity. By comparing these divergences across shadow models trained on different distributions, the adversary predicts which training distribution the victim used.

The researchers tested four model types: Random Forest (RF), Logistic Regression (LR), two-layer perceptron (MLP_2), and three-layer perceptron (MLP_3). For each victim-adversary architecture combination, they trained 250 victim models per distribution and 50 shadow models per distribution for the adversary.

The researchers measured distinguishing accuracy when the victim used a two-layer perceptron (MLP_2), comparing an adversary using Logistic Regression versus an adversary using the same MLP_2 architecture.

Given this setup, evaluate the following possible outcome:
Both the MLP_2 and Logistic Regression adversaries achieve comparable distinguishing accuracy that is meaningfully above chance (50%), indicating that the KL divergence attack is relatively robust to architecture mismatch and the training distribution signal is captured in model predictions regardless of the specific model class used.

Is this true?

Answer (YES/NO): NO